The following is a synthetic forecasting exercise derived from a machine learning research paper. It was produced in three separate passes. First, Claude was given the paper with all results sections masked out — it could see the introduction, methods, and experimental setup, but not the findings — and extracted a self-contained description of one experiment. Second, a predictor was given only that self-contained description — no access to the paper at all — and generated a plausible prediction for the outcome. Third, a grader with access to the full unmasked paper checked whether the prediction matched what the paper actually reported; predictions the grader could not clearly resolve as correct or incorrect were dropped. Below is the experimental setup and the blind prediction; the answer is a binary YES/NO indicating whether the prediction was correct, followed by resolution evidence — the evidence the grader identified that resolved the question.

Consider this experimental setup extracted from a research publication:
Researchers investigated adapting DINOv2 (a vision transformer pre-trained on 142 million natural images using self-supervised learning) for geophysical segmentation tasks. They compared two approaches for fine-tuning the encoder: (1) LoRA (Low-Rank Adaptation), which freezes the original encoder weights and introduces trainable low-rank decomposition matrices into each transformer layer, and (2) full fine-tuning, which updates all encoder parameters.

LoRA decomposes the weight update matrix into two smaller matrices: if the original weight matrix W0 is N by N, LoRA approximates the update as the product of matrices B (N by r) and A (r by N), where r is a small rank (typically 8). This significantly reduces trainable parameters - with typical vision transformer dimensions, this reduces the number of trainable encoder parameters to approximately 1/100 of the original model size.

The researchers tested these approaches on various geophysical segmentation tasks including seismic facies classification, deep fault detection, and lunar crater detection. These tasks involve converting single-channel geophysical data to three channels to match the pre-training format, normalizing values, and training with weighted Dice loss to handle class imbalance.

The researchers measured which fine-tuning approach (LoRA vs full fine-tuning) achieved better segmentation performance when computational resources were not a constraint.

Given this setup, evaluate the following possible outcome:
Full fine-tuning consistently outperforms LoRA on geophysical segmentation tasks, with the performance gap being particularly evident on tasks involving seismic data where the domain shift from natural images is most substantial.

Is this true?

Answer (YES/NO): NO